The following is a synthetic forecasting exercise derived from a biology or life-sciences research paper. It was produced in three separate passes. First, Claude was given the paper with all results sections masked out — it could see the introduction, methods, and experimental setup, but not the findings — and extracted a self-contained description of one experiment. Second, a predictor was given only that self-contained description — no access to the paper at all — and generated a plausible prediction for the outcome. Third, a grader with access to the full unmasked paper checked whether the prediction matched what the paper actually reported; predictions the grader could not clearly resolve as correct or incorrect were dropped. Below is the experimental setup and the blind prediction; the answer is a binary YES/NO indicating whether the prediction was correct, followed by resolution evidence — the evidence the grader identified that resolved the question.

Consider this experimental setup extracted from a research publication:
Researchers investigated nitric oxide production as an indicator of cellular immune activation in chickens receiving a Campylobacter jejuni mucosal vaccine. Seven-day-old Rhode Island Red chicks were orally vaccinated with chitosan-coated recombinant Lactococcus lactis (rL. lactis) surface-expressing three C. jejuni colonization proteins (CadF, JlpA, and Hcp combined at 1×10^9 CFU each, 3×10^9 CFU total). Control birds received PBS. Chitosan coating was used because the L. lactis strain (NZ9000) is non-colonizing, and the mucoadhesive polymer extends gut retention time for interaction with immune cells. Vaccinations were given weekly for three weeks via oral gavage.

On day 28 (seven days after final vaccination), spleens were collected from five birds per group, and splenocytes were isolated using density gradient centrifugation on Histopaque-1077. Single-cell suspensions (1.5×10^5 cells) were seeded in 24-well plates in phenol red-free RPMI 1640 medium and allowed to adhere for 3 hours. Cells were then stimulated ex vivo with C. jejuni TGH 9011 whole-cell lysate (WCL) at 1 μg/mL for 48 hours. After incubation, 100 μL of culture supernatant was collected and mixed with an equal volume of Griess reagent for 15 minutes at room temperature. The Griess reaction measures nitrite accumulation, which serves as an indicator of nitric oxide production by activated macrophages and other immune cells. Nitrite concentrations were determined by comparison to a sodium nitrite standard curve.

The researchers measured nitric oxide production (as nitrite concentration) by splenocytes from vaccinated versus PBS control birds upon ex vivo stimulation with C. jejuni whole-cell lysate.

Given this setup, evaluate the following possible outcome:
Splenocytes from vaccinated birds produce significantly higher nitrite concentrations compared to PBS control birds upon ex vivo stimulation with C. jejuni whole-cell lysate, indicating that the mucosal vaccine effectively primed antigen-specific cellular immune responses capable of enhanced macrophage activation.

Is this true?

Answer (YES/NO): YES